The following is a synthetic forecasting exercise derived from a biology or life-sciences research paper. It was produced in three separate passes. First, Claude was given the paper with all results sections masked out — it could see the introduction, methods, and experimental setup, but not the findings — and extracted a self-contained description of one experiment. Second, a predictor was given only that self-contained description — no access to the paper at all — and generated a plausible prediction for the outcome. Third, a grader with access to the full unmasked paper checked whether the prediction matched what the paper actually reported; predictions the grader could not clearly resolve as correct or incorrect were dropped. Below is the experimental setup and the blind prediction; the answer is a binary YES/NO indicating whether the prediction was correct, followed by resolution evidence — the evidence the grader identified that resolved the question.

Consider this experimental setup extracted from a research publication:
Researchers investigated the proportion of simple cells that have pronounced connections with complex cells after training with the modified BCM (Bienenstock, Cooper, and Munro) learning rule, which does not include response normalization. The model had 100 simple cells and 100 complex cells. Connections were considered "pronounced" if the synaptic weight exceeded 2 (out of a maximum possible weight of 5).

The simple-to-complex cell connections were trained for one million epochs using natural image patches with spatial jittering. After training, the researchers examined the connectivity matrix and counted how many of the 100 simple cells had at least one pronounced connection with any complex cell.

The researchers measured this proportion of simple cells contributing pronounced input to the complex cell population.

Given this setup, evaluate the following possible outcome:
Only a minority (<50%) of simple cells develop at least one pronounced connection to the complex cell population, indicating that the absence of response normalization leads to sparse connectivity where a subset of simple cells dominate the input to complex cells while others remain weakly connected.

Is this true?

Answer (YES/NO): YES